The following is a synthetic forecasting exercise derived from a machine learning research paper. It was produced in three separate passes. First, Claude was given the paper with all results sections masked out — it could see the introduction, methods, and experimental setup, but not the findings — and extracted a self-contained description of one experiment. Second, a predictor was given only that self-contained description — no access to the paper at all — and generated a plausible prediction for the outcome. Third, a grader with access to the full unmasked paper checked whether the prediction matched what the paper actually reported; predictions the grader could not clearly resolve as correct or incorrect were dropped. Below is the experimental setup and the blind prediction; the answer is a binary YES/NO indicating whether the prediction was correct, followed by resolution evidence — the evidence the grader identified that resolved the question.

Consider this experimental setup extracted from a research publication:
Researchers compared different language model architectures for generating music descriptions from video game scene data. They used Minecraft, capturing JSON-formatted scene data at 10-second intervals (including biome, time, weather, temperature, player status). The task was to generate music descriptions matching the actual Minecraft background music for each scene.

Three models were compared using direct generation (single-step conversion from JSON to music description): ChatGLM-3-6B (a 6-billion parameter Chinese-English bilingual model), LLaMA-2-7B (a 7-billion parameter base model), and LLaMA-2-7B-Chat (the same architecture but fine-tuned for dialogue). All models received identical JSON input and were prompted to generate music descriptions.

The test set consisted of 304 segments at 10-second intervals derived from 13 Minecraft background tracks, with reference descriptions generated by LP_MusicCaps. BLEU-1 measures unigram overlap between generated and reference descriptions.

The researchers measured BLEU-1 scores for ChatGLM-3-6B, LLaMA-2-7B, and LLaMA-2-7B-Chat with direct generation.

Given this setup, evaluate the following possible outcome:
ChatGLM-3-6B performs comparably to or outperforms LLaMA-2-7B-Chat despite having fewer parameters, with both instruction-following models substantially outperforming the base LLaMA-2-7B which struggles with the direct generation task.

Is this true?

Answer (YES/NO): NO